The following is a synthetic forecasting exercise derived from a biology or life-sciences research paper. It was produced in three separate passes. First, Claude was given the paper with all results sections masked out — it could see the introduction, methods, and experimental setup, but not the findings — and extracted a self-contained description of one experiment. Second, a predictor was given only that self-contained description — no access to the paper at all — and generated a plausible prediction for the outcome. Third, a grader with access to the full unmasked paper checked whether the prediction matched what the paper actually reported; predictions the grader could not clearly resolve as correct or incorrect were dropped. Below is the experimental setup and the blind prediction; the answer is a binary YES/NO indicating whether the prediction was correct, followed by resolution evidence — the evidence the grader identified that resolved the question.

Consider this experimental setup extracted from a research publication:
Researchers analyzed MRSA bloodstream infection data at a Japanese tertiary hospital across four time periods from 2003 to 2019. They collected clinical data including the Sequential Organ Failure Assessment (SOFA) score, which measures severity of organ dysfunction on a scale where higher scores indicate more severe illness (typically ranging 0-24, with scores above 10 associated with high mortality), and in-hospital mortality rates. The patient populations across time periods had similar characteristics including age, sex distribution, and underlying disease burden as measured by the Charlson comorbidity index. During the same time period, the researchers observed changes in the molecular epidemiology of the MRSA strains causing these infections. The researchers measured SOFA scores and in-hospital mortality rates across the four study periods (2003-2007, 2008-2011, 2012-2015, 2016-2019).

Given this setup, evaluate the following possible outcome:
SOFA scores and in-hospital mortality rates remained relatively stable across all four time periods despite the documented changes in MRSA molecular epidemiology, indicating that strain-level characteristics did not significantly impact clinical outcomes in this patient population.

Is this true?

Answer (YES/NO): NO